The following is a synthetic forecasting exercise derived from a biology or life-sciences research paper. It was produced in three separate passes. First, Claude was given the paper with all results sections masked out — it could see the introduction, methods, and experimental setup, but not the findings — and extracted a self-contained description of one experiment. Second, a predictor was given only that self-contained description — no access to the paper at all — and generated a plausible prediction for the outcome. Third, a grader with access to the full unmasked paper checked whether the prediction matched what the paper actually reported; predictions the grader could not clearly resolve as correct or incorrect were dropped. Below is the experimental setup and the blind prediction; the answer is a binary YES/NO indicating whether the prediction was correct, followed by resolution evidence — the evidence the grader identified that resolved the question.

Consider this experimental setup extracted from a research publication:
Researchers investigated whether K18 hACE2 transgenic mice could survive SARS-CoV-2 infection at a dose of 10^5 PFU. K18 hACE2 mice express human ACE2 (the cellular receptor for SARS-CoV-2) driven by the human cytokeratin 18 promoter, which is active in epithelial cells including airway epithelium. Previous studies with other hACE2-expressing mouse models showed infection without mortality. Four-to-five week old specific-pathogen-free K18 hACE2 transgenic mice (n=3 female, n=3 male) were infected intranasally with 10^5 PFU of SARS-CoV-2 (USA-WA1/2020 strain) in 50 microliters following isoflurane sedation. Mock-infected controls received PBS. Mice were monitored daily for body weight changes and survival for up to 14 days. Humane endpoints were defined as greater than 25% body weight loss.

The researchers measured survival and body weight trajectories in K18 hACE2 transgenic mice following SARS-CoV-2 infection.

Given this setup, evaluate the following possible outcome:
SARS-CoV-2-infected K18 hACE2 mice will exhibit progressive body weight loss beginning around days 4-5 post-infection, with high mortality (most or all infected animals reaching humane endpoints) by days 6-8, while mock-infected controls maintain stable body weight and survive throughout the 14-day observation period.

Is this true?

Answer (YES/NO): NO